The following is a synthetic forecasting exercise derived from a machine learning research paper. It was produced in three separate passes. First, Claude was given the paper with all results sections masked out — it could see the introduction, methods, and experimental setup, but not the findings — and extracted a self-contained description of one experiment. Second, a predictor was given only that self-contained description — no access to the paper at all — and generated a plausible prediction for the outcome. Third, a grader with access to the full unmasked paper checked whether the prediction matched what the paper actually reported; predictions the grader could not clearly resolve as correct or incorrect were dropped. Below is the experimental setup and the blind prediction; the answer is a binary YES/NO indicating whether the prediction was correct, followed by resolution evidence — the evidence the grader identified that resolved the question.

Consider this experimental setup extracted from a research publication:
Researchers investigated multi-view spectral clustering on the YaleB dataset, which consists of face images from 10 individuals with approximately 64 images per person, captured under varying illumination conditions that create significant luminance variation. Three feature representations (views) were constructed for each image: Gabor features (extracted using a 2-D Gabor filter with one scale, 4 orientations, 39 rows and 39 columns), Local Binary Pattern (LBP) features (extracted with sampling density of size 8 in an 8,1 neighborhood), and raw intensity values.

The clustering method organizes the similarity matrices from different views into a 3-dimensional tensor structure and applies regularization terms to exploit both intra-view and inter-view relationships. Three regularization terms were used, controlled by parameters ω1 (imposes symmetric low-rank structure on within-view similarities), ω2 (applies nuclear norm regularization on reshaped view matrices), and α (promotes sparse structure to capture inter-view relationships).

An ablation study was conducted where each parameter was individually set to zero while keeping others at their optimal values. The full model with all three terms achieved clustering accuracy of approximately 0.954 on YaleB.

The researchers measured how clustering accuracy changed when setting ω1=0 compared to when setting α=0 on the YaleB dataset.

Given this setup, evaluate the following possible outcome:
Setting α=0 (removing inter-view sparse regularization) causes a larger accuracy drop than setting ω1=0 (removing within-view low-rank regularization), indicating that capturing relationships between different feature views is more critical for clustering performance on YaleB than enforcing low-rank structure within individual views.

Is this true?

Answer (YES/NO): NO